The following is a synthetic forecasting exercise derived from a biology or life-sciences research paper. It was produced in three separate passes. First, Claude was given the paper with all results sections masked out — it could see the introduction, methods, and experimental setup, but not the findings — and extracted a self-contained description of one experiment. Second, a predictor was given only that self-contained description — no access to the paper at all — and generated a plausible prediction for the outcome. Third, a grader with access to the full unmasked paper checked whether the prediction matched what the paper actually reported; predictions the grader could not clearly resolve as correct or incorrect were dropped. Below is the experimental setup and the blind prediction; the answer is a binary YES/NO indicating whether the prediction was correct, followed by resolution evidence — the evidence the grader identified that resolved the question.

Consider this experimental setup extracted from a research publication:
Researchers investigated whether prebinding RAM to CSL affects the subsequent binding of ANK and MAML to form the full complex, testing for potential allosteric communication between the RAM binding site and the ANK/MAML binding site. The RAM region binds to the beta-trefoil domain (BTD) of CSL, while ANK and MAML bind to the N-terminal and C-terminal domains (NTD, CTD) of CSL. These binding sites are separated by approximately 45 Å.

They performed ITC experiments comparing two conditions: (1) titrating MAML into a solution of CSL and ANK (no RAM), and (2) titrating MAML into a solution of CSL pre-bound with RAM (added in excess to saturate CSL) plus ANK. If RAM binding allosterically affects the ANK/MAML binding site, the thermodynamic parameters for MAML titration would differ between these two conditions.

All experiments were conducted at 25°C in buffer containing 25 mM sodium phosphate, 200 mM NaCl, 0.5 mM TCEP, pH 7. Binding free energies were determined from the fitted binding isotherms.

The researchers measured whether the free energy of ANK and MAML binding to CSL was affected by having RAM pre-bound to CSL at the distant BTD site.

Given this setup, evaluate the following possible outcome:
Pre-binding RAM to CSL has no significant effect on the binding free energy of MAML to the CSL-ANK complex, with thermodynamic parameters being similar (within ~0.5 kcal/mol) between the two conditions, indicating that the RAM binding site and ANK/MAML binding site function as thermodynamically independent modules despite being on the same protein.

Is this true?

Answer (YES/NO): YES